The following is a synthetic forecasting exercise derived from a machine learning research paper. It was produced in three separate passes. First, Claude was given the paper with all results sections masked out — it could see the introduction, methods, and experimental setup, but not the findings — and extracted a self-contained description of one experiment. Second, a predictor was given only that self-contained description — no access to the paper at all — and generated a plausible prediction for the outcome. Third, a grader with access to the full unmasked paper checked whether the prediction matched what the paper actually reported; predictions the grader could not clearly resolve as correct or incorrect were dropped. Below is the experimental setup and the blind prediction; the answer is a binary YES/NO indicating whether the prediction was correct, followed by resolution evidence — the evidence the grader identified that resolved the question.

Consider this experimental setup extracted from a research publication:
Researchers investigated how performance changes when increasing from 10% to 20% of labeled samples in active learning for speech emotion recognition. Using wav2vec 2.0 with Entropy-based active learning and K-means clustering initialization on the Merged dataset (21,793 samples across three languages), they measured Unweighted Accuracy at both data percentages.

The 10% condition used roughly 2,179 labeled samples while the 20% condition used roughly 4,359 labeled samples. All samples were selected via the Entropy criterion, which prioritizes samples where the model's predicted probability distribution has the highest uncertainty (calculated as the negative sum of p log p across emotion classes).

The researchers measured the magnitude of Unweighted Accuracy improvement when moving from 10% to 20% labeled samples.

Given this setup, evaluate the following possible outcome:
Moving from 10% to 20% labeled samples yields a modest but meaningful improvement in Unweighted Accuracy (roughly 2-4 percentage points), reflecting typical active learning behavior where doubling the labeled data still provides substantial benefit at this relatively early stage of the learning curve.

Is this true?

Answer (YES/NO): NO